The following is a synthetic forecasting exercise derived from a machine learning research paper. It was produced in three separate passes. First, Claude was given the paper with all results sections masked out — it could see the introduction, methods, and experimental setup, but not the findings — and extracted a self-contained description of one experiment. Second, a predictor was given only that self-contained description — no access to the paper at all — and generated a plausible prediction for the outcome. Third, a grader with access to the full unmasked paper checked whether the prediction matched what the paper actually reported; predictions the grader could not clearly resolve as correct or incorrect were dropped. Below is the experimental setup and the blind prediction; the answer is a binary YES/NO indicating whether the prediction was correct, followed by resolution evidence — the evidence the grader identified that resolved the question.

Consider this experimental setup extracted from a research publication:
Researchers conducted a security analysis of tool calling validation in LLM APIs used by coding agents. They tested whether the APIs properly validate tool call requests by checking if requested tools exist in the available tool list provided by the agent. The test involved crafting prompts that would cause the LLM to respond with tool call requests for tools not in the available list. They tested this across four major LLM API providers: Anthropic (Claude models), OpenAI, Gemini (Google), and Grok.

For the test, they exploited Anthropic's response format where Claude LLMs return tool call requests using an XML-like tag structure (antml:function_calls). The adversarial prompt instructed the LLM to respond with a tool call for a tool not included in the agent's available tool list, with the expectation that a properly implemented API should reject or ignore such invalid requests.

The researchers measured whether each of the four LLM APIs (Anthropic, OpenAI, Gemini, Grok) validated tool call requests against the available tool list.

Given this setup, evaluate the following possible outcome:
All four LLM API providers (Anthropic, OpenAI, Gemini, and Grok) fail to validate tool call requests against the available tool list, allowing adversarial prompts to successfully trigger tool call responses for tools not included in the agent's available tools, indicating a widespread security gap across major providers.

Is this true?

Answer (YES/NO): NO